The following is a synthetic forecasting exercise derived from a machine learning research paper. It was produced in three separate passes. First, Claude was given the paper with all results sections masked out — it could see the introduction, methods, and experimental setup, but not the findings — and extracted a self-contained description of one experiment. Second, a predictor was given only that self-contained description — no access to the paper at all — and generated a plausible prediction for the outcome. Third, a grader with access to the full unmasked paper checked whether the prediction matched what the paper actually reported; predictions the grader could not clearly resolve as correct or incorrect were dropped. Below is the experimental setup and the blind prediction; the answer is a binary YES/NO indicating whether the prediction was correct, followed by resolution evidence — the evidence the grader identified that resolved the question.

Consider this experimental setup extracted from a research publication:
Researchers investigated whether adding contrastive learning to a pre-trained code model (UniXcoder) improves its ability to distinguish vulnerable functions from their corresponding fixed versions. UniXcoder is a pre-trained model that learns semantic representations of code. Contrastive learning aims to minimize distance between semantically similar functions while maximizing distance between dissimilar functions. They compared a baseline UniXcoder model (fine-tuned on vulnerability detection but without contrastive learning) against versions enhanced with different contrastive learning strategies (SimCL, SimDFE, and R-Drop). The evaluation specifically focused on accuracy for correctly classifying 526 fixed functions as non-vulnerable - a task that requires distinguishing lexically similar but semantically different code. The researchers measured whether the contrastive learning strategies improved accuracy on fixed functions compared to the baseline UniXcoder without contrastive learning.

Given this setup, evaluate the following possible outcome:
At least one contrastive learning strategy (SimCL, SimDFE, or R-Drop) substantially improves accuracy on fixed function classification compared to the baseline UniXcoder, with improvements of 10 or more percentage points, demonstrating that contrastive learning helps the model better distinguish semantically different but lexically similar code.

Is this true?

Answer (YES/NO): YES